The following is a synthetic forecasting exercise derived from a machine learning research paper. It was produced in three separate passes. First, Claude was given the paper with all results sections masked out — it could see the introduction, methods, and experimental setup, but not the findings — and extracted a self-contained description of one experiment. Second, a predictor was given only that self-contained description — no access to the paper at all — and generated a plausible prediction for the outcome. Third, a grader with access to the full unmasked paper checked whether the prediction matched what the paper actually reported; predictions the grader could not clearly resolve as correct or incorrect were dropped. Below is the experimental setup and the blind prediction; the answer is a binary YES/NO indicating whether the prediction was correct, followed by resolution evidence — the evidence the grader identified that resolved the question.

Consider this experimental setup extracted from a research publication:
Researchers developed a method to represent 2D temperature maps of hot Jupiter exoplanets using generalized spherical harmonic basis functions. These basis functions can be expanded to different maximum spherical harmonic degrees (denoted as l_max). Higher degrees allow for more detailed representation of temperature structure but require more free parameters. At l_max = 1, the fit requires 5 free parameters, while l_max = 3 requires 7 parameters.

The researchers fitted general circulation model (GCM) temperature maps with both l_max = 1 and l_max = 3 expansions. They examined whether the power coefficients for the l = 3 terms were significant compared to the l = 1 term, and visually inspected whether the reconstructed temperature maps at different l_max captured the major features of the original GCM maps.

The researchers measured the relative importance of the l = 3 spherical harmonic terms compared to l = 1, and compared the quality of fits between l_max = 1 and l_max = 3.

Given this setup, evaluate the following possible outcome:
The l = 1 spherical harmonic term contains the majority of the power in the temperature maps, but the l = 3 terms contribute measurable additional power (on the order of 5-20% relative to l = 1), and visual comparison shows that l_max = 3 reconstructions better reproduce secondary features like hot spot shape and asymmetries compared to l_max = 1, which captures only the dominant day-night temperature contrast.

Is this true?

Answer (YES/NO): NO